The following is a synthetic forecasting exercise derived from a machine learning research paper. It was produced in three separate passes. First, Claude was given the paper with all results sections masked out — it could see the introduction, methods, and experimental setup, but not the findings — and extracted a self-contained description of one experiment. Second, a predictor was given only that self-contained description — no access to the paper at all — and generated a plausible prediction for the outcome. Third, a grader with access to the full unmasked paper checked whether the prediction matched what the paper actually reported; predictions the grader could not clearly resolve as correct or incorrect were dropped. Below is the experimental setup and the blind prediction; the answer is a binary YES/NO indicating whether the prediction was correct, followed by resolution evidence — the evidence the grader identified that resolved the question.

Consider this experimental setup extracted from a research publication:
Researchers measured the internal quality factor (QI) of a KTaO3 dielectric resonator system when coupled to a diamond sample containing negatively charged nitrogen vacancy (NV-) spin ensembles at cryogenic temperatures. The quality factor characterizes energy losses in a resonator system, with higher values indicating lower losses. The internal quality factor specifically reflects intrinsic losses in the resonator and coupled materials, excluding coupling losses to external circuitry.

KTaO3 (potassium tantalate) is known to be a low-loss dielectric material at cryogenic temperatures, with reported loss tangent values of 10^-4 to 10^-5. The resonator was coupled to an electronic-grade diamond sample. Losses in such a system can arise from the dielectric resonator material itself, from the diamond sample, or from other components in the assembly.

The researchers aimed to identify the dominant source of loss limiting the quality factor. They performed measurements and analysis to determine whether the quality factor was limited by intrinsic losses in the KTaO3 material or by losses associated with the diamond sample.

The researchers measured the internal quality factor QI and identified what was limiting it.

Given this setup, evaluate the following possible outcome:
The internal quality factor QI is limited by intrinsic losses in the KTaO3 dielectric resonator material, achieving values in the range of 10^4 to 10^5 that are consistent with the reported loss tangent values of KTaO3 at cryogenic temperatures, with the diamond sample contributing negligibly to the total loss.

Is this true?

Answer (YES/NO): NO